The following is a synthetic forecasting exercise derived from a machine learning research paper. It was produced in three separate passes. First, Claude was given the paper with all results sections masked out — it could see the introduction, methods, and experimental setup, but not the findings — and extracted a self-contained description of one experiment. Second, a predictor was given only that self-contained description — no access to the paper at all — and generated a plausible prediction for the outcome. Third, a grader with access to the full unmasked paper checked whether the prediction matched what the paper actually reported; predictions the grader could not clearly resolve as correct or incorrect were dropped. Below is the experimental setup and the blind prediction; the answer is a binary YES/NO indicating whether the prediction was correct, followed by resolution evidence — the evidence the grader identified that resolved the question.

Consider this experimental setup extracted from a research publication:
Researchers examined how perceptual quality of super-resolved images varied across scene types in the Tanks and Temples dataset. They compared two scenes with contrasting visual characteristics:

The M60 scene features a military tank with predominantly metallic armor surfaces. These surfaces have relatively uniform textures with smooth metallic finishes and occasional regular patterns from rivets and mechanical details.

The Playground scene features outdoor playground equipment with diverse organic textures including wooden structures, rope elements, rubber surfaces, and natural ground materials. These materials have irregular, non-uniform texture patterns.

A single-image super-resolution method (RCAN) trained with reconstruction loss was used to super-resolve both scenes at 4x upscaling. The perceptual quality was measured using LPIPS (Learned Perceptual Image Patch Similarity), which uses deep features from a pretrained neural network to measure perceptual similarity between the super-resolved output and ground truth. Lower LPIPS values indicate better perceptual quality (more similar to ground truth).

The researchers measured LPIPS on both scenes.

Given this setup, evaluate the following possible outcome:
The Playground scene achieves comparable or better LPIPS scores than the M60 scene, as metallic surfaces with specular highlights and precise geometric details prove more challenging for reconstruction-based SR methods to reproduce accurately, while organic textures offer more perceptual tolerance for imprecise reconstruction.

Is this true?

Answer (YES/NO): NO